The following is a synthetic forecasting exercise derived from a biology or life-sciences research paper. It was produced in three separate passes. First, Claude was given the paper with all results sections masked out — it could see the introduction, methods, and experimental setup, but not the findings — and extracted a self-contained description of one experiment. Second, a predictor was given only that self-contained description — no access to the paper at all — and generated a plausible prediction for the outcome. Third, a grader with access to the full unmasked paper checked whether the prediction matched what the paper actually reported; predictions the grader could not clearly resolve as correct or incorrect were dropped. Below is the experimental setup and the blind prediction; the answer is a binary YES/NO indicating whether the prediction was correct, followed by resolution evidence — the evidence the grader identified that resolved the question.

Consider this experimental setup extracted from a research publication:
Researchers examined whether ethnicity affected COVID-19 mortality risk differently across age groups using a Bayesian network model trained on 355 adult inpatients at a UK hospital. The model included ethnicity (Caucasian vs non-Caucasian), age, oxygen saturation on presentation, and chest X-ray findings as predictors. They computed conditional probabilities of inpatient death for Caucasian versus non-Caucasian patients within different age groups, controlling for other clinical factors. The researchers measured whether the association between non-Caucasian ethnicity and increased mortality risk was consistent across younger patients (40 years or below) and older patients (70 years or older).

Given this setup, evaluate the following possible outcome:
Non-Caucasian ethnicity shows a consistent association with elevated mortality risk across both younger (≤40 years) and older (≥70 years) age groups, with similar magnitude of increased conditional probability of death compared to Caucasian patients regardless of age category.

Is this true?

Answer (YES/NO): NO